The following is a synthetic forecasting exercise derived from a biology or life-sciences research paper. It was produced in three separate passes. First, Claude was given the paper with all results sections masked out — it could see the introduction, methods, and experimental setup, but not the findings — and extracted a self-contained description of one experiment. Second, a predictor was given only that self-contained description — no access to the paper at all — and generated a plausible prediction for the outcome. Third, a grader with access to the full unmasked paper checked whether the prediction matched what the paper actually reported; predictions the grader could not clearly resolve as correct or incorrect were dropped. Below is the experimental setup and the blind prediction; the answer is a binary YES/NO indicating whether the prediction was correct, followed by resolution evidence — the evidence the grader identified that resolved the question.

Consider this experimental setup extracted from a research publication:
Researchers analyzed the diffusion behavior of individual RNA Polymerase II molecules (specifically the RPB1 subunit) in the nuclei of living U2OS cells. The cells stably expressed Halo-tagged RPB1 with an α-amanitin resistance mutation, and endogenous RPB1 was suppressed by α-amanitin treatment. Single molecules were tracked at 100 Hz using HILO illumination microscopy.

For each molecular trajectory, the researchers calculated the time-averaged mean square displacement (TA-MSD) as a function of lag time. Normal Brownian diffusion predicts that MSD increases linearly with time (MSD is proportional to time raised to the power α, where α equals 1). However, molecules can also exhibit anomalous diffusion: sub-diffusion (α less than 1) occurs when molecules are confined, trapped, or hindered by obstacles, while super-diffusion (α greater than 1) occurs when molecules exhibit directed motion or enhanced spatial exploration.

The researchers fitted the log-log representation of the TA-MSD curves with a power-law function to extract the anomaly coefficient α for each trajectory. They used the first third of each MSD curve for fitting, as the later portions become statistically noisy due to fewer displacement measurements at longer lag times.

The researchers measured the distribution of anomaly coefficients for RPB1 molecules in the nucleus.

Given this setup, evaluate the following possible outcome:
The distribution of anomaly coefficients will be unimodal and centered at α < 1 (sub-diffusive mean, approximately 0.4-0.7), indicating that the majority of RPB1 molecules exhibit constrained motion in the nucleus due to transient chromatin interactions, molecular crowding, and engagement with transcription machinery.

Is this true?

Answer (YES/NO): NO